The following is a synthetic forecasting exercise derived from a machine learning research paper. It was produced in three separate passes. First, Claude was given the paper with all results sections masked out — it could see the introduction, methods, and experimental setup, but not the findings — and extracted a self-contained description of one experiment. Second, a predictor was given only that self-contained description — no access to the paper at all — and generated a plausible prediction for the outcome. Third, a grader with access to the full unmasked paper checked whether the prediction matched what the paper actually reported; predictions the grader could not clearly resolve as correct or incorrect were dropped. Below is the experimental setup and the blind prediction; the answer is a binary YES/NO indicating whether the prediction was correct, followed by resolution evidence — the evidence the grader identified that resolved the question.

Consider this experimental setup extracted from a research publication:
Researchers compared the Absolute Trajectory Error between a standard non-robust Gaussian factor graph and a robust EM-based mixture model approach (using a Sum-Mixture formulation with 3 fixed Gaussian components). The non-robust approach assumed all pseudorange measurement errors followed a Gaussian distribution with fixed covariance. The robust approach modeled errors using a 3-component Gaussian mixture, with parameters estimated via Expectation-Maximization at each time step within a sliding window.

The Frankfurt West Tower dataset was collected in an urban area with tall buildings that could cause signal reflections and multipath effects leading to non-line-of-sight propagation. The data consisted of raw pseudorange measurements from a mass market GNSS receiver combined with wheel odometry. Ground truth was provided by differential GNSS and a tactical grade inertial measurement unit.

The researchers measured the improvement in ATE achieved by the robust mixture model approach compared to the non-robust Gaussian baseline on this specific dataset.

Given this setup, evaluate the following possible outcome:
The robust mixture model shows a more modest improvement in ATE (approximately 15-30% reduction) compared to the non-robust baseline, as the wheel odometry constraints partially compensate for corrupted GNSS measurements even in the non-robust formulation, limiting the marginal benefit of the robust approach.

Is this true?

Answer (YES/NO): NO